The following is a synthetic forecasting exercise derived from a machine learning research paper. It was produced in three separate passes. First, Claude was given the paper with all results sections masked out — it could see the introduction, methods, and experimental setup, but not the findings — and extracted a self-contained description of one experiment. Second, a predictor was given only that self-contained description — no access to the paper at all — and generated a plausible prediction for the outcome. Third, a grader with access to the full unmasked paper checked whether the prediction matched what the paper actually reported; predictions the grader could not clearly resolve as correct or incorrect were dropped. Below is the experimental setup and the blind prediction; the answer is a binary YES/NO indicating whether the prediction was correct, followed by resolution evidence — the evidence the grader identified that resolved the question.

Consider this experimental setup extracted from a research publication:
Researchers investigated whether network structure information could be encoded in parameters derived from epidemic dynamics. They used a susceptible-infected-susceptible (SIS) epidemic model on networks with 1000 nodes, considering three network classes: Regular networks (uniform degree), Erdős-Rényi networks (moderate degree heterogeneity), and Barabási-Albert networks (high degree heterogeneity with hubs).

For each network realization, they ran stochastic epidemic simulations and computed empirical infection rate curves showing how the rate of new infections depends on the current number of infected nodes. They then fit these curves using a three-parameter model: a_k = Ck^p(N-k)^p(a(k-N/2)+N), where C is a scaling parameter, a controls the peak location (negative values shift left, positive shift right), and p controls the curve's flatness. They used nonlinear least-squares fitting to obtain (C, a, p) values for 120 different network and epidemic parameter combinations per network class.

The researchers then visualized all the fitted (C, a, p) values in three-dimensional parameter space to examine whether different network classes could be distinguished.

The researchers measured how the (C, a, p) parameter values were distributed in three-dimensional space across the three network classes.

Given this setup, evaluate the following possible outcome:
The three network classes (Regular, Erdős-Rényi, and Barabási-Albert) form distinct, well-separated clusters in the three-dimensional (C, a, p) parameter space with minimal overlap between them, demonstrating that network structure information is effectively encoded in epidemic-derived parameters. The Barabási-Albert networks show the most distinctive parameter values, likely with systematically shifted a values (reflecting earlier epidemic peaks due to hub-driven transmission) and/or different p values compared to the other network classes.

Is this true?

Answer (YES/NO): NO